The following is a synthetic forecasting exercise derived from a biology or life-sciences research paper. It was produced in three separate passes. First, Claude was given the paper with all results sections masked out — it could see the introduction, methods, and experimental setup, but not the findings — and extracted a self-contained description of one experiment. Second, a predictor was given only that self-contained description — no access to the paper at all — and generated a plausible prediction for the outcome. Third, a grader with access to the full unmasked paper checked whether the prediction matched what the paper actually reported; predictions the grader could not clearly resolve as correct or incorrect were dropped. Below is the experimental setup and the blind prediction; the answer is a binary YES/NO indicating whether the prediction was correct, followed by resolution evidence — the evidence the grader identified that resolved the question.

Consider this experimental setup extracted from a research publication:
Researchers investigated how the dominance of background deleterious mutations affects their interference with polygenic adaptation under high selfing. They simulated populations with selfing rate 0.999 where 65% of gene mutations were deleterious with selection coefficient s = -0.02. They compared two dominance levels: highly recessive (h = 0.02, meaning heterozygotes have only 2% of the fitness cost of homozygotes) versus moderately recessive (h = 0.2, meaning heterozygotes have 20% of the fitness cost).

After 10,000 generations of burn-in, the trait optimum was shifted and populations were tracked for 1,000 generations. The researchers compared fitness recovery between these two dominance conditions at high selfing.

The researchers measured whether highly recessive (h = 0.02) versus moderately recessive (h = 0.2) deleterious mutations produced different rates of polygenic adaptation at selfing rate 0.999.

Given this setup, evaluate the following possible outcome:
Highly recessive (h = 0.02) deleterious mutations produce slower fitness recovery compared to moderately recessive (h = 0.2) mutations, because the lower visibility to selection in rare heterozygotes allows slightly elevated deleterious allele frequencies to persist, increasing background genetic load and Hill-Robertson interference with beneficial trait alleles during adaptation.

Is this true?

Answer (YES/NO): NO